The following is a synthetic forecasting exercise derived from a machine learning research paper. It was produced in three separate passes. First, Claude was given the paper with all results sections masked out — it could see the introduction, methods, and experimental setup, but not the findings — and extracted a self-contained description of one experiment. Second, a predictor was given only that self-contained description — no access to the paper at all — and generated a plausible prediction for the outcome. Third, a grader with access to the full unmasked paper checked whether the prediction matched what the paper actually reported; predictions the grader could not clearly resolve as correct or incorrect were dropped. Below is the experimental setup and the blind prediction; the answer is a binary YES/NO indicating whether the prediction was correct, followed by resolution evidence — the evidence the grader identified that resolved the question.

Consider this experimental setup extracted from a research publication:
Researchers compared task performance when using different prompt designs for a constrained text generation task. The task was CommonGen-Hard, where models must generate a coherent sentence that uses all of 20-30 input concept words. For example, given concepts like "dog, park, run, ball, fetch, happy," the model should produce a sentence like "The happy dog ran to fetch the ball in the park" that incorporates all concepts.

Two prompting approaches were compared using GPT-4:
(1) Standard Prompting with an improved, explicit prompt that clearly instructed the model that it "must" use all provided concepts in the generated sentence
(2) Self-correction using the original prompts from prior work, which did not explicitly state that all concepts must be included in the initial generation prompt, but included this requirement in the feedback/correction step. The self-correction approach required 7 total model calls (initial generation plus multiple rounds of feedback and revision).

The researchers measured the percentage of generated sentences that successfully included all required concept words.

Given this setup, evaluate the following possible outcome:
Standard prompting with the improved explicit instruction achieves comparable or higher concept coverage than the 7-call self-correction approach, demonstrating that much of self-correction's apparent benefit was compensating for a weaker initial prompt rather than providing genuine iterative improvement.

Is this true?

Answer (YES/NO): YES